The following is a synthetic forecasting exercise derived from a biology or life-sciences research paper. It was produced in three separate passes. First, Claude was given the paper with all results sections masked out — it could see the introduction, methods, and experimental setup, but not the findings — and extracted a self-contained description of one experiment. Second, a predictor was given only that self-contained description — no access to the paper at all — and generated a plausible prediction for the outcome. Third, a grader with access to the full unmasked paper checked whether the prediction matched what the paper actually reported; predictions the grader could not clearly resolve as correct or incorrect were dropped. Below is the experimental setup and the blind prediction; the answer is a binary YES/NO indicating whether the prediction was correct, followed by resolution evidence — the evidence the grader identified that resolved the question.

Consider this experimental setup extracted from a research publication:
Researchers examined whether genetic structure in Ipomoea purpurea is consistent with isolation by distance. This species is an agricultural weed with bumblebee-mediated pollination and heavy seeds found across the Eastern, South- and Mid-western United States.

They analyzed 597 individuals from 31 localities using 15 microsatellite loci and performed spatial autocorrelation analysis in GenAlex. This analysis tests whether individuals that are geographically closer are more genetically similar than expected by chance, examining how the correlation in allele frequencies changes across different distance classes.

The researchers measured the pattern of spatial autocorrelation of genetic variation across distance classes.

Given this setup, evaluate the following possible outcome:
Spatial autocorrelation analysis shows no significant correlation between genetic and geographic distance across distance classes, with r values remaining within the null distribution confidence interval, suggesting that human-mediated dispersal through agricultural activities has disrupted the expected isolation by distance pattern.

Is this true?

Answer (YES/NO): NO